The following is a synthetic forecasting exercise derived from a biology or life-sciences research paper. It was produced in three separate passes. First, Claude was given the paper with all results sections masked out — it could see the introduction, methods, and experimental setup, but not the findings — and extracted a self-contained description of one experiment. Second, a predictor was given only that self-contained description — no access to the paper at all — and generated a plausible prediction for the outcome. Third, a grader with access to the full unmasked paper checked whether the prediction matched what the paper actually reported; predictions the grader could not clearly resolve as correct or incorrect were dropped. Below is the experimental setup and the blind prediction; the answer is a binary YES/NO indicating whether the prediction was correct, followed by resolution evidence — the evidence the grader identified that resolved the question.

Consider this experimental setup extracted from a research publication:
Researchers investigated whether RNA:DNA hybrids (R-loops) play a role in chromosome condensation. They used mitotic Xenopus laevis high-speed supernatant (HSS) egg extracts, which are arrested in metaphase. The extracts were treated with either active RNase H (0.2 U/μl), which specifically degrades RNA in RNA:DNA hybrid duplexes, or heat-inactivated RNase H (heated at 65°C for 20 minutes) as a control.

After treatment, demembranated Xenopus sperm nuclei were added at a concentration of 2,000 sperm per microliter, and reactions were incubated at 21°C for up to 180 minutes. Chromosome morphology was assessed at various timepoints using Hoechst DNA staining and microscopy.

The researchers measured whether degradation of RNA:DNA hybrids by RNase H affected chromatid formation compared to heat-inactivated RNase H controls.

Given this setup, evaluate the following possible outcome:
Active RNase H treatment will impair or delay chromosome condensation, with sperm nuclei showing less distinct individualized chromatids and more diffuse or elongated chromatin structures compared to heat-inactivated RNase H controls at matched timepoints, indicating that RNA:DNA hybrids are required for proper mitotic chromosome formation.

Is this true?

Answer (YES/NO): NO